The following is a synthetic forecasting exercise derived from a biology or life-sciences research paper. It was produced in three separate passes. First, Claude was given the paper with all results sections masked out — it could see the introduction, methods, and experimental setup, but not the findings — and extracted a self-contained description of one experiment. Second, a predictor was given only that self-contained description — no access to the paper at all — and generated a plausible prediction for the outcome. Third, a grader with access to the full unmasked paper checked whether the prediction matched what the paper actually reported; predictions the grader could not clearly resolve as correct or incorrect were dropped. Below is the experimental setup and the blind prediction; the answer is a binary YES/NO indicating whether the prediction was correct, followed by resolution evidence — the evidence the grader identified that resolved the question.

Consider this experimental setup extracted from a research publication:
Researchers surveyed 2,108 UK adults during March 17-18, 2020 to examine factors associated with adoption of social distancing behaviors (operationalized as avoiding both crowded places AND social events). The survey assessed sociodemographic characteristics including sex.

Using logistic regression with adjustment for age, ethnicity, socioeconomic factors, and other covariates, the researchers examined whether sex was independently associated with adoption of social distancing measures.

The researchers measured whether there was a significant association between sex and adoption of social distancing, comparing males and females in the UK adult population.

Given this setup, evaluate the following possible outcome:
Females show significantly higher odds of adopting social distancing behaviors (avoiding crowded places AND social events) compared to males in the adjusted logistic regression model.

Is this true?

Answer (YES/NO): NO